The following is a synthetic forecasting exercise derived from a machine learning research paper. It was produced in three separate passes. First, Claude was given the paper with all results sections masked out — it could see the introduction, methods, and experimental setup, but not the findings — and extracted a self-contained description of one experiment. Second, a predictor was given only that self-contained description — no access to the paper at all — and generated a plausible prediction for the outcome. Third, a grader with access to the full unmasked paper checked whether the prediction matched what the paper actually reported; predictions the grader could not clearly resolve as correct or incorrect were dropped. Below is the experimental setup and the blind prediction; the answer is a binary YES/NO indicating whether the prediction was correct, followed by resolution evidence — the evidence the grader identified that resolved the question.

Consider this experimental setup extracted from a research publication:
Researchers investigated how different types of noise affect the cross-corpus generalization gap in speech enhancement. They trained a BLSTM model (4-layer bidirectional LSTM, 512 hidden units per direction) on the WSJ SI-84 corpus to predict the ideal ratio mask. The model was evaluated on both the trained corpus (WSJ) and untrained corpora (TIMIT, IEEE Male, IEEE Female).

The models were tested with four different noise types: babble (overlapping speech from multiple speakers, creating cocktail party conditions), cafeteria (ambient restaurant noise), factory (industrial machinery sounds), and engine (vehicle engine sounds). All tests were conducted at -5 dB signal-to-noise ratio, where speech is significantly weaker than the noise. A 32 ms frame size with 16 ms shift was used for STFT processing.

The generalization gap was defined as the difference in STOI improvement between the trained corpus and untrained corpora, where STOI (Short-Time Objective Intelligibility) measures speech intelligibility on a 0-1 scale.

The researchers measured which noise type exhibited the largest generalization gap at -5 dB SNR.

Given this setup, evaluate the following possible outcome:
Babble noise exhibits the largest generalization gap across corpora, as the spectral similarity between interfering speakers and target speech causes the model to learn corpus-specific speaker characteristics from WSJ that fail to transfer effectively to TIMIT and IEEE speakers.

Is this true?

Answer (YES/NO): YES